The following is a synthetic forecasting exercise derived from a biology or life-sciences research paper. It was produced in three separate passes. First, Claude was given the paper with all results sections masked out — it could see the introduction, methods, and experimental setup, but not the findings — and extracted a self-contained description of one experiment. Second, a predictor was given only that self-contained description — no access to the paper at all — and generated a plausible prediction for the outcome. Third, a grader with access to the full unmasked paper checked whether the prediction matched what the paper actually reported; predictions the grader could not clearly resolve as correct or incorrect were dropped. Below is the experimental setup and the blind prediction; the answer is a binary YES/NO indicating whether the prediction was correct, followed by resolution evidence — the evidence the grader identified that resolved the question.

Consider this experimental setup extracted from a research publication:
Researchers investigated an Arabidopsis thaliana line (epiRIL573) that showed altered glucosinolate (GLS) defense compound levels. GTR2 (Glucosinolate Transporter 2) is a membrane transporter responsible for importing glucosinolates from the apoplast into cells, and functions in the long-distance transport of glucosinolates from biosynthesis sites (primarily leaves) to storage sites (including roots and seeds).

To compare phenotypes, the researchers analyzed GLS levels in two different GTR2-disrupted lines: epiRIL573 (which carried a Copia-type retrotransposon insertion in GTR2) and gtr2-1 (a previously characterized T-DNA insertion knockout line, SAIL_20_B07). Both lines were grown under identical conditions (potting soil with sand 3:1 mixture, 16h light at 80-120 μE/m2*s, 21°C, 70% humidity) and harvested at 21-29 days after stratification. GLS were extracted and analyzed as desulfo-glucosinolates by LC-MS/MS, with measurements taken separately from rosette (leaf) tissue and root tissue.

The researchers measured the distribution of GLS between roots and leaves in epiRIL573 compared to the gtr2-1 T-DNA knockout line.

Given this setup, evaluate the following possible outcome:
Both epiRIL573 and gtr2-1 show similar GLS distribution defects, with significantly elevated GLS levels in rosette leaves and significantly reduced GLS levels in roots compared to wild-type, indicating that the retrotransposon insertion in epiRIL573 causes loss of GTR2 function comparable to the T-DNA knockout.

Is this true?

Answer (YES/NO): NO